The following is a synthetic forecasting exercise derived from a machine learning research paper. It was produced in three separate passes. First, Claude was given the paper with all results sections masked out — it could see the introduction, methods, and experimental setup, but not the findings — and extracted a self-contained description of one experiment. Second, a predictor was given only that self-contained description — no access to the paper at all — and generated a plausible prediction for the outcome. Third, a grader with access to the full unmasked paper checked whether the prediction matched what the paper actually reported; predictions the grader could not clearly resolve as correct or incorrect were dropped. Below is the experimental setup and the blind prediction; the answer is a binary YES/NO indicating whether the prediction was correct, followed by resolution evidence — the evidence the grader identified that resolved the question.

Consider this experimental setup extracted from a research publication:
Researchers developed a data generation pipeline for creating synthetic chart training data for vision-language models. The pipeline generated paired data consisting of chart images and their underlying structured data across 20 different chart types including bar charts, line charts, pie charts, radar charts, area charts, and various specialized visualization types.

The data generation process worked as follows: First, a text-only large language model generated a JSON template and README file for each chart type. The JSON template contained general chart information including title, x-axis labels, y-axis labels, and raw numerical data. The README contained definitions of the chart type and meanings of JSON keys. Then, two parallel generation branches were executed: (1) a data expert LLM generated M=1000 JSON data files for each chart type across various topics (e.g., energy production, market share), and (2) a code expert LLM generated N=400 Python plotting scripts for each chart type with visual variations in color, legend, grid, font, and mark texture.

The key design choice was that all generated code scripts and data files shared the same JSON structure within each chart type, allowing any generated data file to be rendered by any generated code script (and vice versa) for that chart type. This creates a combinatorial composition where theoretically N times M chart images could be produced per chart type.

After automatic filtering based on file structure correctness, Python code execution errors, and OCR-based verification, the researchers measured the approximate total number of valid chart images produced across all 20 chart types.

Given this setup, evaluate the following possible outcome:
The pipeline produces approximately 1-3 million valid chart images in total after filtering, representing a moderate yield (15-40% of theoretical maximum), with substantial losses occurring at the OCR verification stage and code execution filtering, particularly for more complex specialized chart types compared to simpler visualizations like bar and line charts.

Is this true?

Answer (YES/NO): NO